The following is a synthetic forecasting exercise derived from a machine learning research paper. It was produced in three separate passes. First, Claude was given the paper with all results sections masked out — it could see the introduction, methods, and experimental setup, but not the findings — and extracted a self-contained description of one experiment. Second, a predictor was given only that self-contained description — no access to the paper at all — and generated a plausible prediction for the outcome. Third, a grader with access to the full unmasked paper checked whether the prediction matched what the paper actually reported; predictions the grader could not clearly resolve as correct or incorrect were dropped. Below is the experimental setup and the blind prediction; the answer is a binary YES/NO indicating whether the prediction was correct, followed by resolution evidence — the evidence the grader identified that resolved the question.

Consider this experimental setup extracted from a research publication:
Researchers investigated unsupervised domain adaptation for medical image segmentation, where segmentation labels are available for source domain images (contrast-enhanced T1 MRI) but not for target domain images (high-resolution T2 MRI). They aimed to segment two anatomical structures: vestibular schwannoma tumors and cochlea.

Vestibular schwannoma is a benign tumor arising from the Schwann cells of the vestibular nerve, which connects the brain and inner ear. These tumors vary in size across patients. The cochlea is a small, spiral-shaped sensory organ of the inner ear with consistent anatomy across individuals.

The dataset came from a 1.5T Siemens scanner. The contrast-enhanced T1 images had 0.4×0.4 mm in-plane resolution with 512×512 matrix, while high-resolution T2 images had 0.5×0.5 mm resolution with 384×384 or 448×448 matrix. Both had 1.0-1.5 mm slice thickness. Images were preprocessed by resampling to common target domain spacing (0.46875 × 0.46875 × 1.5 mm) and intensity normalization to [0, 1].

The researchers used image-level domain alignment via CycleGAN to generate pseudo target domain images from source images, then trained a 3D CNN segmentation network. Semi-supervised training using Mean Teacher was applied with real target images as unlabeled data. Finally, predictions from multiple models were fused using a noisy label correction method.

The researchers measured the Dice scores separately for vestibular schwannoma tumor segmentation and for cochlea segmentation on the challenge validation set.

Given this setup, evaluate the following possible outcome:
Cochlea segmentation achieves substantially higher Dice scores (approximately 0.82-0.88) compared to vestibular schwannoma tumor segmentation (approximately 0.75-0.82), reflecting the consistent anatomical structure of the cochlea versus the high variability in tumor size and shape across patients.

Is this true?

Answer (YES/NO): NO